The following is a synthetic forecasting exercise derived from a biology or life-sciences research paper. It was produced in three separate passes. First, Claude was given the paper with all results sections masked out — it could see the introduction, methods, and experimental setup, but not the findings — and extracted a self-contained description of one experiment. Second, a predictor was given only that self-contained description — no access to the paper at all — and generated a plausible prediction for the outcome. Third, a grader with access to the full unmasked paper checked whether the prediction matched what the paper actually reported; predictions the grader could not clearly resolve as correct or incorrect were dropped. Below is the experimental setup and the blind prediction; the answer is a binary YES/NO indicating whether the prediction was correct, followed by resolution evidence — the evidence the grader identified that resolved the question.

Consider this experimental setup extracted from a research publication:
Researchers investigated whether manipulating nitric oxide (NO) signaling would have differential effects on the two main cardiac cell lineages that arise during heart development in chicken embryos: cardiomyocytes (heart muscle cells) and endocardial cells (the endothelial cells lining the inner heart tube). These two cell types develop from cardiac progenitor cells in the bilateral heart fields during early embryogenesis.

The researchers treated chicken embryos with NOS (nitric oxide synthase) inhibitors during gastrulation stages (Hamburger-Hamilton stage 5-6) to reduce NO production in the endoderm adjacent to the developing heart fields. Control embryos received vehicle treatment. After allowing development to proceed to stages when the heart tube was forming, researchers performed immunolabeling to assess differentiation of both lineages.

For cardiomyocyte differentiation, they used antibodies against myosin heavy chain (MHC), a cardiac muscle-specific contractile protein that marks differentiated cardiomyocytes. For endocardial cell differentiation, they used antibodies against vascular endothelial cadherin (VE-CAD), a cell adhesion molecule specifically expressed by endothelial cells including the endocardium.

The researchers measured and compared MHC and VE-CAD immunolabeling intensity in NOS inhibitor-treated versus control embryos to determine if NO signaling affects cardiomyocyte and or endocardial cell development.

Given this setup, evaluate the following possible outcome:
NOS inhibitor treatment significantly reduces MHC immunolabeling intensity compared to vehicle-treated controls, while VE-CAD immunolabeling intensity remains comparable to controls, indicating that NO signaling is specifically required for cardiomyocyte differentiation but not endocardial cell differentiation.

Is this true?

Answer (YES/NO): YES